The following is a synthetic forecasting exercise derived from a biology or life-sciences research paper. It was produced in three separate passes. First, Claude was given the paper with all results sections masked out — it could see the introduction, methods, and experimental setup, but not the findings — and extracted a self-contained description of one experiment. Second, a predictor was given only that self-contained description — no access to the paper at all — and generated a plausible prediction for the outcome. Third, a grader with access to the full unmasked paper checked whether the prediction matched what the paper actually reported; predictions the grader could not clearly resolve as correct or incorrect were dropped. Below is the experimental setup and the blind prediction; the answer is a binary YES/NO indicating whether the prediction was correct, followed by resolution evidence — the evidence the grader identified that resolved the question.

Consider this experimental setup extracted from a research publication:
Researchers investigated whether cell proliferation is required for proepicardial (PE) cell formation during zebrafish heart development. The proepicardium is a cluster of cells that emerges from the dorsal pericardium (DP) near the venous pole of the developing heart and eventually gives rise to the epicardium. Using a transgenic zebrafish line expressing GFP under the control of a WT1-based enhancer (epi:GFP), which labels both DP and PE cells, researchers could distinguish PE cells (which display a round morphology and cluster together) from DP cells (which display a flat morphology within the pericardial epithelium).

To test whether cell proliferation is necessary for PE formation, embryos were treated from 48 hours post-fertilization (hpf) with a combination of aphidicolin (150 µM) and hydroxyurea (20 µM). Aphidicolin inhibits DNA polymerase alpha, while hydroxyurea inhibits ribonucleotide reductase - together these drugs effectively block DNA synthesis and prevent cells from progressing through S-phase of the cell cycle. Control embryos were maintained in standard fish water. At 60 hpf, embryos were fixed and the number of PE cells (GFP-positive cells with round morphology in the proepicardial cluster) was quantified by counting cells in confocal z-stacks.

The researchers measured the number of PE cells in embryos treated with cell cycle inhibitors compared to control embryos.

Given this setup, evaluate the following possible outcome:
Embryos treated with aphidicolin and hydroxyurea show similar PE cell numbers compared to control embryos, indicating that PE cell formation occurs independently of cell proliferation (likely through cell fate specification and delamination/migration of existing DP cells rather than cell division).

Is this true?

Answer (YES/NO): NO